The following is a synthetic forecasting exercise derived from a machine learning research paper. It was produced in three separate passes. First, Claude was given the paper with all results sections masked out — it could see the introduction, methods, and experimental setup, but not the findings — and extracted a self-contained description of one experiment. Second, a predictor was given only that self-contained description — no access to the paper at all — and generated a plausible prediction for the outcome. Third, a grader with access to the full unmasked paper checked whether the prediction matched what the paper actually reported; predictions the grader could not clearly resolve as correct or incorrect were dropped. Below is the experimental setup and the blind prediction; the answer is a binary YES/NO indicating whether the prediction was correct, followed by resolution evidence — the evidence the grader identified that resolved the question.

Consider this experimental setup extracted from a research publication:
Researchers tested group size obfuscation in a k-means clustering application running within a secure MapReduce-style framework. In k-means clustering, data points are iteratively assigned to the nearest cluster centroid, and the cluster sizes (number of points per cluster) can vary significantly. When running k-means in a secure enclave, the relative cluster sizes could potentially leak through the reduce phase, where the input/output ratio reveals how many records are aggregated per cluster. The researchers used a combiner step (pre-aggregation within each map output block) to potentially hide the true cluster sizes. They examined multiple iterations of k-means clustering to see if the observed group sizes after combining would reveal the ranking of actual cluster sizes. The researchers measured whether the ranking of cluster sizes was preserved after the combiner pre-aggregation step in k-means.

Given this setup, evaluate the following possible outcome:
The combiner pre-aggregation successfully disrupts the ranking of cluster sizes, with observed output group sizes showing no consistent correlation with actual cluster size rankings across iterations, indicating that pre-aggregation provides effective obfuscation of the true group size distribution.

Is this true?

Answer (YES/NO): YES